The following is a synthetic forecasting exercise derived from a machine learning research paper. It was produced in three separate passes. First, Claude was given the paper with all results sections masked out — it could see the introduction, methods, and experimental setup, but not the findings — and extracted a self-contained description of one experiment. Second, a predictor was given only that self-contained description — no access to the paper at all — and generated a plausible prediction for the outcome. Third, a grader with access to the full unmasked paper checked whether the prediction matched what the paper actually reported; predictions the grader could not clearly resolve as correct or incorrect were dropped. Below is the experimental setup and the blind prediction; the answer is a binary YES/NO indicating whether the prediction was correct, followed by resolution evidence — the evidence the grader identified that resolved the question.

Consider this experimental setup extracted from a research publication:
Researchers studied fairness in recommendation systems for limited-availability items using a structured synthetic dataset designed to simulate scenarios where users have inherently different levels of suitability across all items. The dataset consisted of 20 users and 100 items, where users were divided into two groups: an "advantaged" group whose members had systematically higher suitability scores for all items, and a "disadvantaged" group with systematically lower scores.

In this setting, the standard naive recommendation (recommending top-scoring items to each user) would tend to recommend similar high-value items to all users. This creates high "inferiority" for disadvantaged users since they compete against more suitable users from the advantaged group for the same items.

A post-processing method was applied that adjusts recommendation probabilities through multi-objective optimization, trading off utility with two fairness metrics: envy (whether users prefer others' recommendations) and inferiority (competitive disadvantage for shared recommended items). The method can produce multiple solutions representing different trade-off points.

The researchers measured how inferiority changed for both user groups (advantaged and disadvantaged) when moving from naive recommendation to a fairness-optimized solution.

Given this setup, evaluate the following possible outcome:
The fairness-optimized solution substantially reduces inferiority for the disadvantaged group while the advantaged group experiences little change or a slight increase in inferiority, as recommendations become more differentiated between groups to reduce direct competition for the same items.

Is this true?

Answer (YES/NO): NO